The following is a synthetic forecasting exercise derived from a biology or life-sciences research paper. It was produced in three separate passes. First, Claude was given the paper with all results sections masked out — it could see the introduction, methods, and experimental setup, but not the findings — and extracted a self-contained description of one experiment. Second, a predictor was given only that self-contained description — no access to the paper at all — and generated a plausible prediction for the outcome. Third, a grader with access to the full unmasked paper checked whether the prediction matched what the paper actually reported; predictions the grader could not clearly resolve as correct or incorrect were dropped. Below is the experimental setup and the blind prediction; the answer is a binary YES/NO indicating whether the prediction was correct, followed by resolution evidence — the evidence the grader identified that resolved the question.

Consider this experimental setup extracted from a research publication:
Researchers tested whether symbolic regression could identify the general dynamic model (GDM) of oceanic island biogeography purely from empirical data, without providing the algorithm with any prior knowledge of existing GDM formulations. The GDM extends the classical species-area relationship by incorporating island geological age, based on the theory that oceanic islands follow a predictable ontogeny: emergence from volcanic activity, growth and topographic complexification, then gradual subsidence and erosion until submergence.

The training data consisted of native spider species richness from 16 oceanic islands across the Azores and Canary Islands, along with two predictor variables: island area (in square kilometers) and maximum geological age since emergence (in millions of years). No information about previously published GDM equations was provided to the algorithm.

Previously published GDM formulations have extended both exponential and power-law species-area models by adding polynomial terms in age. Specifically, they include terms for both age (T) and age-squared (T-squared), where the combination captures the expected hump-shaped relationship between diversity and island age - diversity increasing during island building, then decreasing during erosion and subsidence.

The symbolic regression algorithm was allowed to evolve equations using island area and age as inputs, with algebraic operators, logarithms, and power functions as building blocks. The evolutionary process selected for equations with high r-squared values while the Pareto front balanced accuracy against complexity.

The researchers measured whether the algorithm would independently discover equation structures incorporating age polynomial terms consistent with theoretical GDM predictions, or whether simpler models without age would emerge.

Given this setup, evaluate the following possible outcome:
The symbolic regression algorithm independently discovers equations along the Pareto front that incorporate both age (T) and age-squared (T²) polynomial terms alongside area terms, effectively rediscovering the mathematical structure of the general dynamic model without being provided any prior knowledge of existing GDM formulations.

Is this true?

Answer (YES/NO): YES